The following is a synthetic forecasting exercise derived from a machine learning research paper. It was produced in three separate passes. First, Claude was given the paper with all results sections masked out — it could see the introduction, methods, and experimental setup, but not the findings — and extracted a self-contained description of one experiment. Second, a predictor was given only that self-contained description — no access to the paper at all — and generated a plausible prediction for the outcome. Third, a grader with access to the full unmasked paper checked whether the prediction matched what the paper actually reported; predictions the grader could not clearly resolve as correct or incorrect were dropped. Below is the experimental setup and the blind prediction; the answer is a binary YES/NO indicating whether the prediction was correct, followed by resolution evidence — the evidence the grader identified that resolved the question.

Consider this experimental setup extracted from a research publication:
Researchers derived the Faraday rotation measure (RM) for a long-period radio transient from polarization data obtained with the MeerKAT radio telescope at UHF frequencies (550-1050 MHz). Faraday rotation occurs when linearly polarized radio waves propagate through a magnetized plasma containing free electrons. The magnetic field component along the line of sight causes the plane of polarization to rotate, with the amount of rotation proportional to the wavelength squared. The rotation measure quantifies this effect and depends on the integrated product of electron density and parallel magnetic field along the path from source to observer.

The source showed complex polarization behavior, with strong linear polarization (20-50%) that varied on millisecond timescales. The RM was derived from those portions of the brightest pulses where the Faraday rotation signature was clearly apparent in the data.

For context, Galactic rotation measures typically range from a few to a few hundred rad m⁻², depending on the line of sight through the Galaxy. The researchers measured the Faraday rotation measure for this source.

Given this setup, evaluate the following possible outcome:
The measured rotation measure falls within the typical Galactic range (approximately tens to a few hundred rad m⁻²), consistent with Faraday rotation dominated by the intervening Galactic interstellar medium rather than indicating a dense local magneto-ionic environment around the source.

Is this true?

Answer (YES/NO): YES